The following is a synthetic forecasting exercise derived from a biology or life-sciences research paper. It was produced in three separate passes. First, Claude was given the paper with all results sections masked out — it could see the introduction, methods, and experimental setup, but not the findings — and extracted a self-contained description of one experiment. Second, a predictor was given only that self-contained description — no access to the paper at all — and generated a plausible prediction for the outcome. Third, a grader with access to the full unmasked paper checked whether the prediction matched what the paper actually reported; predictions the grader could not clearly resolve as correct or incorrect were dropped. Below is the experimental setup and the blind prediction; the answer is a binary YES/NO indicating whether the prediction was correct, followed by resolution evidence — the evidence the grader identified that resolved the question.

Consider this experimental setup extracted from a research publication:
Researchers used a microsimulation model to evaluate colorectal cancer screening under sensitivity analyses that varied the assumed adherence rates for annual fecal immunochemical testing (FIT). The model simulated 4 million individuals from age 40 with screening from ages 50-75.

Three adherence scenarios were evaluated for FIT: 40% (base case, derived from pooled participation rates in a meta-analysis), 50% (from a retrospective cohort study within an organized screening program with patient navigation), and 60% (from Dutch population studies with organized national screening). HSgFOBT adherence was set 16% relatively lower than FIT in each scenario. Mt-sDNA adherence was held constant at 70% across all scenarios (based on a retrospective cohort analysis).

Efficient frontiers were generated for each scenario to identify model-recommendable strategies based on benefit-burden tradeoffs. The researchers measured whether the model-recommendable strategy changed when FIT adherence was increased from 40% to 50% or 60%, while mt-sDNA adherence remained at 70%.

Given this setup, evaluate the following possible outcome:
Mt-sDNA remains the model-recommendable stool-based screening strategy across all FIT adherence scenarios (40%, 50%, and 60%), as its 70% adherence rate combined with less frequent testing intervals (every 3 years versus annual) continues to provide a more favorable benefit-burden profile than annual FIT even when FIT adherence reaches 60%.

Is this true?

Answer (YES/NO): NO